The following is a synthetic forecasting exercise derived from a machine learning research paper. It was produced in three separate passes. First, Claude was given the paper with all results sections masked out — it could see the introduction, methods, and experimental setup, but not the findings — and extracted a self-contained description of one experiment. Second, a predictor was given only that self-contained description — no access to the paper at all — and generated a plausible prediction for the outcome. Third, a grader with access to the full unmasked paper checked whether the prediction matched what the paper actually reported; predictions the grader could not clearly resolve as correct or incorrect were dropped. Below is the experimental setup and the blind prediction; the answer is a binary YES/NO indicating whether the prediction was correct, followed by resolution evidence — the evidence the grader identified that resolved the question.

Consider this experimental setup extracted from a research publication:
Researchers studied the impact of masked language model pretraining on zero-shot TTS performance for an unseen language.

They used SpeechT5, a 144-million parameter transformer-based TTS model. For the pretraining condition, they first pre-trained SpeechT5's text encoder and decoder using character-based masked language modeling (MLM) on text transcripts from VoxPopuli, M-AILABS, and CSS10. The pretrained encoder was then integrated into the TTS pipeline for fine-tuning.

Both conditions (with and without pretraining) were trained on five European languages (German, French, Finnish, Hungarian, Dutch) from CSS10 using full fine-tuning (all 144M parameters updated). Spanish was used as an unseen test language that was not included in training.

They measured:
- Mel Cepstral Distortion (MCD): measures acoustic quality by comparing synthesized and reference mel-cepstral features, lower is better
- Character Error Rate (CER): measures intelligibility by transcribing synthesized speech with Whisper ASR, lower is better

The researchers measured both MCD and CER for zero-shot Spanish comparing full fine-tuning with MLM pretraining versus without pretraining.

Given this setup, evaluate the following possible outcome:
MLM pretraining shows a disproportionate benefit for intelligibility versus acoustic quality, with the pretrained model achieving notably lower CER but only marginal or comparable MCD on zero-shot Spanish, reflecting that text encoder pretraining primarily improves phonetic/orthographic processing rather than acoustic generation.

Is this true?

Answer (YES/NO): YES